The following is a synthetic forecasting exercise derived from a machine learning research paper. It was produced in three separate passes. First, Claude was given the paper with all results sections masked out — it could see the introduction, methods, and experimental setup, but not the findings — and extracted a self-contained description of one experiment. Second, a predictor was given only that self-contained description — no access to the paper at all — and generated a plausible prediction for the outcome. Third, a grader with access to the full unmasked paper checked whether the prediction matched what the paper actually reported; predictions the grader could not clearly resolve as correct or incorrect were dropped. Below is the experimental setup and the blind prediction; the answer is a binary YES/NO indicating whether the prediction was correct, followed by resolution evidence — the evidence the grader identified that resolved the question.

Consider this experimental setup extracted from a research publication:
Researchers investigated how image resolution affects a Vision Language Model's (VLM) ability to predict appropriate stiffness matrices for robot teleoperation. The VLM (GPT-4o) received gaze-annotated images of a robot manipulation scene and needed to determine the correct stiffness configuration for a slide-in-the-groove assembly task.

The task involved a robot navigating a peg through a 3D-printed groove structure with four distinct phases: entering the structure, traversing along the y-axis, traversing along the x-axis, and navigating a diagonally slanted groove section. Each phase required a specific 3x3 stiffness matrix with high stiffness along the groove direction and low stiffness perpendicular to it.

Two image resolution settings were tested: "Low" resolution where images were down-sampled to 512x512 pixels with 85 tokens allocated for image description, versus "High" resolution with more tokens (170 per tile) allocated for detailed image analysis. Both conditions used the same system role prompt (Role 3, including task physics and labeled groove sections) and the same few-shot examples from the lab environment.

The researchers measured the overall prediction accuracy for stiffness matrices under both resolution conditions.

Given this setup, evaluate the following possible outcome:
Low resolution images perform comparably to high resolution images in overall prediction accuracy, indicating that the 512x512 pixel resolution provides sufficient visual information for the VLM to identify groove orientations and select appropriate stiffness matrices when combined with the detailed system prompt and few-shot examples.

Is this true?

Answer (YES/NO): NO